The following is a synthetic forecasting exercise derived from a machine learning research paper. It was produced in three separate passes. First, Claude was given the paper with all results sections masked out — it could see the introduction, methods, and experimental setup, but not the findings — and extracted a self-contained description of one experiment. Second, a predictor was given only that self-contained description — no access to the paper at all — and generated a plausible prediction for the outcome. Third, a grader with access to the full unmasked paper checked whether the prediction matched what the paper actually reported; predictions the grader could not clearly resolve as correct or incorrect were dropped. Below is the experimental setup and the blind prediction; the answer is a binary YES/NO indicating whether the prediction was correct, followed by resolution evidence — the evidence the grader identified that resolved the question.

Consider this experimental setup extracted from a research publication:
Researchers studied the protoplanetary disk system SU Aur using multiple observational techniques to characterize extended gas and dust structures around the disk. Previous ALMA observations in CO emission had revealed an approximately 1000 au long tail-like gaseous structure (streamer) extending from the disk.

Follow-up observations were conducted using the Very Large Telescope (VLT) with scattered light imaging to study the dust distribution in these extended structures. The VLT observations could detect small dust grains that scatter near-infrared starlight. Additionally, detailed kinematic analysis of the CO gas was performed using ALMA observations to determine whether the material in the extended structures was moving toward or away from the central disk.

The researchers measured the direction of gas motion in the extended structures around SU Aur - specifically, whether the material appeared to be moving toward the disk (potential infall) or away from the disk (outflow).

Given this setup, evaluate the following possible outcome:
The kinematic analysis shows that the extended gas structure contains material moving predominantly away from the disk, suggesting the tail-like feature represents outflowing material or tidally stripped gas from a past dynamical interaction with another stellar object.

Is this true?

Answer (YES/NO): NO